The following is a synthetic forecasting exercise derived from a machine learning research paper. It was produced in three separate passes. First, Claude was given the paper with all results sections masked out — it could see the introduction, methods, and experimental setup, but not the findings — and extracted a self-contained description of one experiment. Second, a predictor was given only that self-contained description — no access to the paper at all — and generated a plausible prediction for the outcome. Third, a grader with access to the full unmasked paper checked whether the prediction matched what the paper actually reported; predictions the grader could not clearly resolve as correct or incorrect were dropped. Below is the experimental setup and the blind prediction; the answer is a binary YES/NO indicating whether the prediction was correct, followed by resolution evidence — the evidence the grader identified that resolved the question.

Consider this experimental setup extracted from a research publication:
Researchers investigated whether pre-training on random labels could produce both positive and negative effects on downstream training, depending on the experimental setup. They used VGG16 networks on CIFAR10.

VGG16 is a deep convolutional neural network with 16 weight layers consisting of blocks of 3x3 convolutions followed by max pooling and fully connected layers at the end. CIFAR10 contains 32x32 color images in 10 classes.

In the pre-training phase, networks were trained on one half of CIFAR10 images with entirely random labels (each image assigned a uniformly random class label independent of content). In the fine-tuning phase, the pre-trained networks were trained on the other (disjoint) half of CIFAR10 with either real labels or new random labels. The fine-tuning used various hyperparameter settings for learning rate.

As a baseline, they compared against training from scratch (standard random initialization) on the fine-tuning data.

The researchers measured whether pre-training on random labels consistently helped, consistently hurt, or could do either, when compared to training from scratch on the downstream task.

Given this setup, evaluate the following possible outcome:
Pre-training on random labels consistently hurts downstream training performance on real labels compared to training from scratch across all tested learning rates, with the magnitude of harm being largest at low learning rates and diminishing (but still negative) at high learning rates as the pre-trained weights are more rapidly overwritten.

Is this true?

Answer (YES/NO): NO